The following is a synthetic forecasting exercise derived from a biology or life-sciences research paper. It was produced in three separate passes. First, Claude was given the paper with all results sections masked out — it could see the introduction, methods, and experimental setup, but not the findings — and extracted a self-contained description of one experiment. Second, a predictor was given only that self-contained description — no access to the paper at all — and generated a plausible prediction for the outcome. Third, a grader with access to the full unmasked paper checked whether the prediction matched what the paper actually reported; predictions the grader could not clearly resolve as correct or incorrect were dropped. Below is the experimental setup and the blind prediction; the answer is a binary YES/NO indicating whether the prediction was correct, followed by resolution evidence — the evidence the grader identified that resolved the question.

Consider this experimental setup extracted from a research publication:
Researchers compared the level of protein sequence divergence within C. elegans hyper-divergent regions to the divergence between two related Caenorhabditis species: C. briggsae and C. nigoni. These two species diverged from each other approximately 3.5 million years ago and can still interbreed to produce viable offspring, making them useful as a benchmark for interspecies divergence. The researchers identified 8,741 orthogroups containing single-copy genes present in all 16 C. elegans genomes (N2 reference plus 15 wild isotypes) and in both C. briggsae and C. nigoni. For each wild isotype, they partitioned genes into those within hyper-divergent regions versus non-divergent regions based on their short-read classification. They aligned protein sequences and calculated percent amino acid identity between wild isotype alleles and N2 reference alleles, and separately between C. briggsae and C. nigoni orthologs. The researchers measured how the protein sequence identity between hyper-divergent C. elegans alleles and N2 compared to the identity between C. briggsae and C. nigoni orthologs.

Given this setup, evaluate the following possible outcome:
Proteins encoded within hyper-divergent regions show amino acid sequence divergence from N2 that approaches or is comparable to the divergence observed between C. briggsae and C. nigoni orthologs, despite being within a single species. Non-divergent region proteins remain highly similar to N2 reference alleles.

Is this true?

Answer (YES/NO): YES